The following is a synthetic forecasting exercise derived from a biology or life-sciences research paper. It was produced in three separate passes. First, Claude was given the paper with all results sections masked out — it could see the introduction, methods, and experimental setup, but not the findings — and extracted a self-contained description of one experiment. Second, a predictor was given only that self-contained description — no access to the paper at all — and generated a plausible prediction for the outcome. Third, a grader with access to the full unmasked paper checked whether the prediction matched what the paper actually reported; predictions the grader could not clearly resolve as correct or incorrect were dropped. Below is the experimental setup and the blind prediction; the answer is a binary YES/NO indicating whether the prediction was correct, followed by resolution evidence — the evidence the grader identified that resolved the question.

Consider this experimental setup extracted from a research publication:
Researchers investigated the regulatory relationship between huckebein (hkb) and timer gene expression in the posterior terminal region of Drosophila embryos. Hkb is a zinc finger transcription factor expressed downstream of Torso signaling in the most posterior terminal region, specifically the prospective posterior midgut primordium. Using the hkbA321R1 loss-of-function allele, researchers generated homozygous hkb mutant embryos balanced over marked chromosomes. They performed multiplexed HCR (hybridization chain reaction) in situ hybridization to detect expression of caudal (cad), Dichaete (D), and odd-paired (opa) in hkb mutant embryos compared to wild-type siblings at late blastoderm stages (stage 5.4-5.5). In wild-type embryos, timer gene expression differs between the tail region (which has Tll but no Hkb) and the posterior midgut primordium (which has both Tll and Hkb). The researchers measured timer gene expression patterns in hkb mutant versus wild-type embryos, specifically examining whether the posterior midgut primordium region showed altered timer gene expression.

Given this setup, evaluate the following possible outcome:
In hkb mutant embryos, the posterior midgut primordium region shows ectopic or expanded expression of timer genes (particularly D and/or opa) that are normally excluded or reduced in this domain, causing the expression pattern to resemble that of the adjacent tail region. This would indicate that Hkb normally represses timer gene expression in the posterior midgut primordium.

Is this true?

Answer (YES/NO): NO